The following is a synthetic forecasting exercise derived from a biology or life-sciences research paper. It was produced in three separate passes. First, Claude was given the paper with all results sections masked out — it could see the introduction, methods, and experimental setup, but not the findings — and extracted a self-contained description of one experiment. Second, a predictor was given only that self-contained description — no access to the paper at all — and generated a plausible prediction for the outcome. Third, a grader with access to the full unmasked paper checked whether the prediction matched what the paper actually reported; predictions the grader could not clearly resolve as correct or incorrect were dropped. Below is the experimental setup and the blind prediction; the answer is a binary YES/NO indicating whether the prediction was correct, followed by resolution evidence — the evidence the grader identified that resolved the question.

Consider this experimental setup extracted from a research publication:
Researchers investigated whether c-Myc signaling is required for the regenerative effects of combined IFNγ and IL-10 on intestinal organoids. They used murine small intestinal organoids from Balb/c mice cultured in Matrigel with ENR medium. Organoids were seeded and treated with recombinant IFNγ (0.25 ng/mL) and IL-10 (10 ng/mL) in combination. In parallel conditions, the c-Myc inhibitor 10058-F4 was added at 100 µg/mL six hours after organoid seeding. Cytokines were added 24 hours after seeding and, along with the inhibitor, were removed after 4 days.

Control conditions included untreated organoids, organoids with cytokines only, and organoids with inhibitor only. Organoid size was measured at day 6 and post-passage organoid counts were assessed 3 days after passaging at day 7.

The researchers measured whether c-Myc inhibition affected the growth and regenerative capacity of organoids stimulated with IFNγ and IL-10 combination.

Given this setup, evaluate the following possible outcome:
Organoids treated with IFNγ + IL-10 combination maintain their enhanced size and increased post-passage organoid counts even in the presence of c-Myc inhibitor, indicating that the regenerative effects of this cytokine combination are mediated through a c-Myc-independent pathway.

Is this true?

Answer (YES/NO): NO